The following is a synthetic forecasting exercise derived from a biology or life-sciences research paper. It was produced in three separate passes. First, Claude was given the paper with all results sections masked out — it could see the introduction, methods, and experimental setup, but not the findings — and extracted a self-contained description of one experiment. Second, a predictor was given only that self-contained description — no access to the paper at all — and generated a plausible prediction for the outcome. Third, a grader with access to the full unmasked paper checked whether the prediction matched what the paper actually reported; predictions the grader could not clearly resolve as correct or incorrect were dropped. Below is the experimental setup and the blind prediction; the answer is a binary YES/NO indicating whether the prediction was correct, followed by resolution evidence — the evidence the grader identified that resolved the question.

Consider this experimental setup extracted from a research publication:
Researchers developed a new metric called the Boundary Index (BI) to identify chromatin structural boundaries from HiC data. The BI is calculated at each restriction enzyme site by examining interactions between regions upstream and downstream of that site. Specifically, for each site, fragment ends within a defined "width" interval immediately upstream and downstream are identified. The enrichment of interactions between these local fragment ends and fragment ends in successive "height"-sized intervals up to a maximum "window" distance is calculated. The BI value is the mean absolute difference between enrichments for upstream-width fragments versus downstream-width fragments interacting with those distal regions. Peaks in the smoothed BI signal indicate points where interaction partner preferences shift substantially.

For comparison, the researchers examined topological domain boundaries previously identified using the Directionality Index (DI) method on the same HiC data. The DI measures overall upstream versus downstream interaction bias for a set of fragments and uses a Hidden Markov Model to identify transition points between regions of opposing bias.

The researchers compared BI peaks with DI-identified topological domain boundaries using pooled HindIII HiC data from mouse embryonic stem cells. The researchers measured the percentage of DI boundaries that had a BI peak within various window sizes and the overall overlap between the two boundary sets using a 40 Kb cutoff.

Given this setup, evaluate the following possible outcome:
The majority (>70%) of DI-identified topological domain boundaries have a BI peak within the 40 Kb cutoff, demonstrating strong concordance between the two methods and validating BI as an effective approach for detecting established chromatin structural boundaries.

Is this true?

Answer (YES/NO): NO